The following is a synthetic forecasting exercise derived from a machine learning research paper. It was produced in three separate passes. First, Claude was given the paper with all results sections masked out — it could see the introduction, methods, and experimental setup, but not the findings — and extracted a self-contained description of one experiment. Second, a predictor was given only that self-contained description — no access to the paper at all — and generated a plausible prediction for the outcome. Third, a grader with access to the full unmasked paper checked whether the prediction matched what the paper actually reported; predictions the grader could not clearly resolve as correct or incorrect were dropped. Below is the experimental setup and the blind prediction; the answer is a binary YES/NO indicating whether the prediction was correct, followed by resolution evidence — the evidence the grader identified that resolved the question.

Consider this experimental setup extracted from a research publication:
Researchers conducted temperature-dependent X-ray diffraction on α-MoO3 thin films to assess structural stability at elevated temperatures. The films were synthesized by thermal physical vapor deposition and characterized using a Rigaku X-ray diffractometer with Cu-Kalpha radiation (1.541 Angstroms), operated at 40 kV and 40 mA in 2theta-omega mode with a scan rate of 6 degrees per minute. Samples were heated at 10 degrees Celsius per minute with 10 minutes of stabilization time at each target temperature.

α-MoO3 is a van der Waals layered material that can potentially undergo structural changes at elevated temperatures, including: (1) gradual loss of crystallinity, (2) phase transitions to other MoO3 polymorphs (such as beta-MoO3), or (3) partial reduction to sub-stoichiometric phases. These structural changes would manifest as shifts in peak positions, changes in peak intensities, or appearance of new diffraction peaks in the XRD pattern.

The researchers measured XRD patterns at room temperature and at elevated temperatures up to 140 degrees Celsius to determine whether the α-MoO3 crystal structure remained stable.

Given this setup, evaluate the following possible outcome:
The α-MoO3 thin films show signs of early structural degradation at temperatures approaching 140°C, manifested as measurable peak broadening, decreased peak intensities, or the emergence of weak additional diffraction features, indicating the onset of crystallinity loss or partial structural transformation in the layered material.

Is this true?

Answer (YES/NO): NO